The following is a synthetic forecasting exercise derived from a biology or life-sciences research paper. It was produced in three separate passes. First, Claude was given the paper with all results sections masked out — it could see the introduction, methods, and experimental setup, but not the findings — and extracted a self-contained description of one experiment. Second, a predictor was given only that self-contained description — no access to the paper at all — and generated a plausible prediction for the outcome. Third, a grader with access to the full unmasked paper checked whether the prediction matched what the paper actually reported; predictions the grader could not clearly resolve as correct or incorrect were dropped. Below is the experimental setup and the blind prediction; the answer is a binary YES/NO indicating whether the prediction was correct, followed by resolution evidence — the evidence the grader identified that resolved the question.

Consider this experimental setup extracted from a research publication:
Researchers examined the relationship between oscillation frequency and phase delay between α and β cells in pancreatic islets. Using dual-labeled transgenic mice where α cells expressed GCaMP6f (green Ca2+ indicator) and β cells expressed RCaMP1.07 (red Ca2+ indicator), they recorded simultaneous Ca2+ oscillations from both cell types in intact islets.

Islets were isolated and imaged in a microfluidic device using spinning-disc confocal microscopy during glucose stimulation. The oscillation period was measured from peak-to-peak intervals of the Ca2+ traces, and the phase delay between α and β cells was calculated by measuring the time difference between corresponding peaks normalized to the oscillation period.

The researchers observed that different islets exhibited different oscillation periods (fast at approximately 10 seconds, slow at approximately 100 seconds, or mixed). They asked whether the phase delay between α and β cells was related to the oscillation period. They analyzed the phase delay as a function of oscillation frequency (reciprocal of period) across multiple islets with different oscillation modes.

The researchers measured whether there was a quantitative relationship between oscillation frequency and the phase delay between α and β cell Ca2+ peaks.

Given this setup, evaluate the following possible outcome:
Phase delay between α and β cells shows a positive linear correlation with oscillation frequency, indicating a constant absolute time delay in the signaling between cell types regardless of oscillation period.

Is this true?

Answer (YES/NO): YES